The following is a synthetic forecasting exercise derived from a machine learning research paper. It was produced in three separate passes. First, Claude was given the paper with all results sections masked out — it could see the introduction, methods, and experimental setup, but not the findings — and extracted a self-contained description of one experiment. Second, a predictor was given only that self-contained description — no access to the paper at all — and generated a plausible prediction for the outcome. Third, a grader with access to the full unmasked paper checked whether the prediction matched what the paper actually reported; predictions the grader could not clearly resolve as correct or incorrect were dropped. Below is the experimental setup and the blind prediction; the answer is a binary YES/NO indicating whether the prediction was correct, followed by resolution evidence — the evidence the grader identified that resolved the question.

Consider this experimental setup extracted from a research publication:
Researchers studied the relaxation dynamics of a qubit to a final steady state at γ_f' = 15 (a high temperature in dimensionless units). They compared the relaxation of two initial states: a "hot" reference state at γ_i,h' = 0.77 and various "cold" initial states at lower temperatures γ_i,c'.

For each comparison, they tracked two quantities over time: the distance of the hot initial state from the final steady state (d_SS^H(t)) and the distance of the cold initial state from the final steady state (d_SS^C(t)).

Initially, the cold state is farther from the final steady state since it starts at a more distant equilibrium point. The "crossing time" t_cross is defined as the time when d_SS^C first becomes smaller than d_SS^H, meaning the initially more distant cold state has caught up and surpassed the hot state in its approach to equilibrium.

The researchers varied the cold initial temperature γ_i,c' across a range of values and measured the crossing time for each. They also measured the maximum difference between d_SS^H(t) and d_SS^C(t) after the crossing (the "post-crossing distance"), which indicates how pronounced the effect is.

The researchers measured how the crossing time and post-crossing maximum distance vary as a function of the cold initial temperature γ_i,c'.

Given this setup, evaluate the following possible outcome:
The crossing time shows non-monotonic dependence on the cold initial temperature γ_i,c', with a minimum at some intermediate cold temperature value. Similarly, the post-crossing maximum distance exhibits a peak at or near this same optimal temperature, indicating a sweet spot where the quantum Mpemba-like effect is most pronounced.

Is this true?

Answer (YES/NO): YES